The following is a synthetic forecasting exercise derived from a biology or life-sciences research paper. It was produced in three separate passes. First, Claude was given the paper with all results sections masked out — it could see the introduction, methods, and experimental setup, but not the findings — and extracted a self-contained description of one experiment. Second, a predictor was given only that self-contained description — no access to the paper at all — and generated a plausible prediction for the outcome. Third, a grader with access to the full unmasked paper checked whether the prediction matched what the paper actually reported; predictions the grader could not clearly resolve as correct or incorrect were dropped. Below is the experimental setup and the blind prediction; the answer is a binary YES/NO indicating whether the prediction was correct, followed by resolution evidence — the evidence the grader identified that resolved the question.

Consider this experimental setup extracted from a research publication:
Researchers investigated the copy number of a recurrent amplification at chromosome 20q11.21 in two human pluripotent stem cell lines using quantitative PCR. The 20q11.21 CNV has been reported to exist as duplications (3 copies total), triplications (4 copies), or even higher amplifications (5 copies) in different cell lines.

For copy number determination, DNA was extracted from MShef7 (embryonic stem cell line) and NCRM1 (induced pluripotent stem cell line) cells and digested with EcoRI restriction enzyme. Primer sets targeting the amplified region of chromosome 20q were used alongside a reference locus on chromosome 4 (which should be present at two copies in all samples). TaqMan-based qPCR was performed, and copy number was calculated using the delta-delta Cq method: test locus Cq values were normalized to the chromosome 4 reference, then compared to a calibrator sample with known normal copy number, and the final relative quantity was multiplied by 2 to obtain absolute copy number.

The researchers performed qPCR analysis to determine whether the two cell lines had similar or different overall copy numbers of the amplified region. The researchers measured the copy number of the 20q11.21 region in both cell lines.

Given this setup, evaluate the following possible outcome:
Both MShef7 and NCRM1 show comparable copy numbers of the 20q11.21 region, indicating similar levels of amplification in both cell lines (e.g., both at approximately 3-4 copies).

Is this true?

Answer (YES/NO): NO